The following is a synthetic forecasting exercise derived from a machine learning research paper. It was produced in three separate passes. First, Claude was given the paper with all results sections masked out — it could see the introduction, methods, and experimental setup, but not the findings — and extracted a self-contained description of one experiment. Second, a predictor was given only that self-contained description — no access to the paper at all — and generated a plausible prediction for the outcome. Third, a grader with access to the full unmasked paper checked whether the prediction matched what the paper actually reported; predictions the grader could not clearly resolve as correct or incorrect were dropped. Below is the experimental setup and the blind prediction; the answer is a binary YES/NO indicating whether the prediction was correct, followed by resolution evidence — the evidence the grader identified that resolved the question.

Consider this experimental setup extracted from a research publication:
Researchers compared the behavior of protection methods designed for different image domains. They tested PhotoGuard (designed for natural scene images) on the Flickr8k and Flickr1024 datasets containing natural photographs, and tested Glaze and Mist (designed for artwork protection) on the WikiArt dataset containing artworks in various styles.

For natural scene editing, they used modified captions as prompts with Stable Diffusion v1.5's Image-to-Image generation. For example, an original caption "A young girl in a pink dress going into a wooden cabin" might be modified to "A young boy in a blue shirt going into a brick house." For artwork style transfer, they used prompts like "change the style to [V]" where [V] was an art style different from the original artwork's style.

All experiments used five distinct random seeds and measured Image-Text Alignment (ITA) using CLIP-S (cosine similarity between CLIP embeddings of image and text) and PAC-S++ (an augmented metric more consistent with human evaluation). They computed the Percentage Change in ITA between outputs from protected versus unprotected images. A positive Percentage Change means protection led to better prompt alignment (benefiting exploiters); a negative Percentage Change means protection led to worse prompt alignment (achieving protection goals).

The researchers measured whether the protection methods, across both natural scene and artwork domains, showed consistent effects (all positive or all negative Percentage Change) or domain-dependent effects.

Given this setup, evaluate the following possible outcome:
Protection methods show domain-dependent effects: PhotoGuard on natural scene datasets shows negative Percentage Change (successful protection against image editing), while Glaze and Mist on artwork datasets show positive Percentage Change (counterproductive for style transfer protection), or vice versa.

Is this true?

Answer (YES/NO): NO